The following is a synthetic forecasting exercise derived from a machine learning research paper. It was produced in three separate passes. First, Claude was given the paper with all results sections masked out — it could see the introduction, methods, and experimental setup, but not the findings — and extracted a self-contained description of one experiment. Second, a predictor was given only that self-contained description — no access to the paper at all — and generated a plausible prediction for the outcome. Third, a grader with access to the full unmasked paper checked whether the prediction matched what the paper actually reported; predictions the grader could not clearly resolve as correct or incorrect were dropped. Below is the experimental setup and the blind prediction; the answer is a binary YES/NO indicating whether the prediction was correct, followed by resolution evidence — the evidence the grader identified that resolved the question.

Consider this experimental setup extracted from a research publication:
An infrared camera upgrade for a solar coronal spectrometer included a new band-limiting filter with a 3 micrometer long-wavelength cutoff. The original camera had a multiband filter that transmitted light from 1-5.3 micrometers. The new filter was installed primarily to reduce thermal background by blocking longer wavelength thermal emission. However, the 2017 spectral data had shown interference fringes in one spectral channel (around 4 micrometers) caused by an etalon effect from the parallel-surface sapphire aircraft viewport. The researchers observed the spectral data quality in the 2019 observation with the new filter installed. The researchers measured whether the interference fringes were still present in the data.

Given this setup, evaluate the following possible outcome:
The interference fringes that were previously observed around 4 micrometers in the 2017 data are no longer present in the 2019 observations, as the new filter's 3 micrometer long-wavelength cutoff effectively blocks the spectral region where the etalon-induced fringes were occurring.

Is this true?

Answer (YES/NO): YES